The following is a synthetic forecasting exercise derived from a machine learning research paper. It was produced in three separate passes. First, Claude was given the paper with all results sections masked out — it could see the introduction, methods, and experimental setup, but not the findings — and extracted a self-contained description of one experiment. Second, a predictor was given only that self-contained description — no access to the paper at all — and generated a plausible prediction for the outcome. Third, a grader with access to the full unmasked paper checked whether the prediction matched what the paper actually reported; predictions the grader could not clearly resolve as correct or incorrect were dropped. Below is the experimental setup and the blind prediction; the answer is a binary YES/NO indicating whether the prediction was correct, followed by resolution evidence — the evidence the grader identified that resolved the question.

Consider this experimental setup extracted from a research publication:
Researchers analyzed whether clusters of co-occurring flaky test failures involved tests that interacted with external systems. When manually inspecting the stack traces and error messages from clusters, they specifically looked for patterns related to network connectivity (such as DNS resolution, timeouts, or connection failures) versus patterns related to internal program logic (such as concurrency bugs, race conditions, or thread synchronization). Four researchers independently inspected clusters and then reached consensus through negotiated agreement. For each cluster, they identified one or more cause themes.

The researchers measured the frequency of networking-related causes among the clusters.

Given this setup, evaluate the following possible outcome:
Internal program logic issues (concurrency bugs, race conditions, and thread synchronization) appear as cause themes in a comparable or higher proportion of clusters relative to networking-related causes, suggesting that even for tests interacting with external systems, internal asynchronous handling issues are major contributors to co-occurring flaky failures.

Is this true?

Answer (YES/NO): NO